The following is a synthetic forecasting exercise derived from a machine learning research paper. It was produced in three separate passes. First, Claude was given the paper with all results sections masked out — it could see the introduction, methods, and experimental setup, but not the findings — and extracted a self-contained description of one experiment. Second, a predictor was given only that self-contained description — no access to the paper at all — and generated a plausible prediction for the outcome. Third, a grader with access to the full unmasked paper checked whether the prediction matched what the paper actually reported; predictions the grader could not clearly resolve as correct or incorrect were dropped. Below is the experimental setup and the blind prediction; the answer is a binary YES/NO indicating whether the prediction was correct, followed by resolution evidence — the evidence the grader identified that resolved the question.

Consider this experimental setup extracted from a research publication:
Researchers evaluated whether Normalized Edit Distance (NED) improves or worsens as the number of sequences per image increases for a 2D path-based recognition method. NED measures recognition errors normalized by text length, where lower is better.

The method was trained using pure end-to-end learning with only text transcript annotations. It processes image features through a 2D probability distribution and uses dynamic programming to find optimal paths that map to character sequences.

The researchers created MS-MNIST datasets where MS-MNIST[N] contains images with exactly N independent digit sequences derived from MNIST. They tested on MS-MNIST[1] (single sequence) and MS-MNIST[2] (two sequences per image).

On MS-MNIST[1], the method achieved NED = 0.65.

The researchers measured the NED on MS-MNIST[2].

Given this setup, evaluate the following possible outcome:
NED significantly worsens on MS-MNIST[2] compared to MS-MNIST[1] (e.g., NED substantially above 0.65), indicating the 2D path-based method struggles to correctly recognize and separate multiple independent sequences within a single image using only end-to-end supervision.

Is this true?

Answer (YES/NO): NO